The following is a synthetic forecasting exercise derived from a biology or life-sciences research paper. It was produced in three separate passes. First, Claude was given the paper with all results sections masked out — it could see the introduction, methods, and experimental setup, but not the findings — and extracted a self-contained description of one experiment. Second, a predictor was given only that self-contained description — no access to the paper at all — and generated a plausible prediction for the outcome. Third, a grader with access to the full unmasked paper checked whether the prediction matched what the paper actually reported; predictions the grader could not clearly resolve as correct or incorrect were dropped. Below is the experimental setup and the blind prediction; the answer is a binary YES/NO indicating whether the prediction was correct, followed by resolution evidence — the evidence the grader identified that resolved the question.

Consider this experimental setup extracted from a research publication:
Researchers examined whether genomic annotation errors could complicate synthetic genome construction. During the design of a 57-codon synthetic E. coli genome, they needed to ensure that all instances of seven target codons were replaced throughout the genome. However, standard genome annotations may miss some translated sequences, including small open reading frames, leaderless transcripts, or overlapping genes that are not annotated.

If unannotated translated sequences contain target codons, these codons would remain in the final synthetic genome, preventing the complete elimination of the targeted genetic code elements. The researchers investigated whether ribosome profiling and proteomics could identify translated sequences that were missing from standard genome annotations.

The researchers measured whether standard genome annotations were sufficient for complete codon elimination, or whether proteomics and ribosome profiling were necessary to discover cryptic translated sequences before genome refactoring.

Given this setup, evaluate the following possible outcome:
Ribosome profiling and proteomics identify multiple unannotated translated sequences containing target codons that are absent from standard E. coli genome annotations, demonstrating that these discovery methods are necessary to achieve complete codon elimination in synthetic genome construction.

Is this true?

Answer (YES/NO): YES